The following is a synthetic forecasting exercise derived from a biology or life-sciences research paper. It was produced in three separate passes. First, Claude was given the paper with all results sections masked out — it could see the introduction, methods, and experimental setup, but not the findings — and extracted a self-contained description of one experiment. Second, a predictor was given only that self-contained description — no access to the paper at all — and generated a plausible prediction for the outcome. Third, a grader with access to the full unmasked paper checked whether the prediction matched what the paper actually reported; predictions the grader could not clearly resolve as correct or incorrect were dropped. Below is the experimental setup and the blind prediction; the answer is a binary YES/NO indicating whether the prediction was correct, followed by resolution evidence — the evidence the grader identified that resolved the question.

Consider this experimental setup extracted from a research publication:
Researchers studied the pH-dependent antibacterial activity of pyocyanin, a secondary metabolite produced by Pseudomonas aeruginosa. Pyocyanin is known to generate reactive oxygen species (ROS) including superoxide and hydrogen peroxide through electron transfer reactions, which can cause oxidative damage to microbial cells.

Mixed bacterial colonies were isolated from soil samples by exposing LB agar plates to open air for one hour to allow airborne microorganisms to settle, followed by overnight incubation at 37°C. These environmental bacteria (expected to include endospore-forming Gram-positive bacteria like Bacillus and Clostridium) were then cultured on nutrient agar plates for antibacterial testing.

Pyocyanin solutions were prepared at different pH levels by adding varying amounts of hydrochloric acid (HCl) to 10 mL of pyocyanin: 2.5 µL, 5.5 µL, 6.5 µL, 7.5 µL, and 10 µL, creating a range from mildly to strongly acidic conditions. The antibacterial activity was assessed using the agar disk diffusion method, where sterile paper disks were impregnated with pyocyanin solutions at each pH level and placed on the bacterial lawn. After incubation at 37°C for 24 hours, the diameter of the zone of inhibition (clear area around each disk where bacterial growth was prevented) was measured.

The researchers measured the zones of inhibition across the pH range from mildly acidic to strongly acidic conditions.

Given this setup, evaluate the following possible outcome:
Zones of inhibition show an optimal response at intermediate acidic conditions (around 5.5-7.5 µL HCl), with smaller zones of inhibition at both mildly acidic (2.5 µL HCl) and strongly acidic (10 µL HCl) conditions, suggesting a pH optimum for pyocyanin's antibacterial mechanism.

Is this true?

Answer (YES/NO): NO